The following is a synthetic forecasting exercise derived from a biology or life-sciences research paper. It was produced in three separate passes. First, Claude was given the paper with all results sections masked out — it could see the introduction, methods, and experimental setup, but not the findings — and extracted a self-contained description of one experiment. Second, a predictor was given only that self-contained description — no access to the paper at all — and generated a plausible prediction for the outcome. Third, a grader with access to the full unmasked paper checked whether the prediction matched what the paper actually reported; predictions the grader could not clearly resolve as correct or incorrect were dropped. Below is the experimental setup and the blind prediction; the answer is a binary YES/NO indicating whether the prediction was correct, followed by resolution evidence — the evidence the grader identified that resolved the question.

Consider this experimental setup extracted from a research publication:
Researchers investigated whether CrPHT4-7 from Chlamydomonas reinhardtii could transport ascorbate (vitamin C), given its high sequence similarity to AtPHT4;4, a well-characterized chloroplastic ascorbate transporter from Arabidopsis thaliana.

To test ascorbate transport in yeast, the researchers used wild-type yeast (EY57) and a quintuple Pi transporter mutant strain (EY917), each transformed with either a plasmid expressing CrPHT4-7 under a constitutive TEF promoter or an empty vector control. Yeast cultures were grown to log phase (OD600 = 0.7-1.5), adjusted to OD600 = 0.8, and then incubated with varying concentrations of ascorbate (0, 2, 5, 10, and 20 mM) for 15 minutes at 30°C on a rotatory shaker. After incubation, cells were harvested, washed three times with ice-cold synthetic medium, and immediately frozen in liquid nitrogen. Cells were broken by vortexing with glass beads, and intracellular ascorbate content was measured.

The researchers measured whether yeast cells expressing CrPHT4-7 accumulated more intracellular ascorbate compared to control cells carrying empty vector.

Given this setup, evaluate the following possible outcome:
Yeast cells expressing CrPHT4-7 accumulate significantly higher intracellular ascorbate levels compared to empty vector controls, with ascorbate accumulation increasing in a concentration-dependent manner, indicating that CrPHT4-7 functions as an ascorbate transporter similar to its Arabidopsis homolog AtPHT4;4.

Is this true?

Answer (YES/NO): NO